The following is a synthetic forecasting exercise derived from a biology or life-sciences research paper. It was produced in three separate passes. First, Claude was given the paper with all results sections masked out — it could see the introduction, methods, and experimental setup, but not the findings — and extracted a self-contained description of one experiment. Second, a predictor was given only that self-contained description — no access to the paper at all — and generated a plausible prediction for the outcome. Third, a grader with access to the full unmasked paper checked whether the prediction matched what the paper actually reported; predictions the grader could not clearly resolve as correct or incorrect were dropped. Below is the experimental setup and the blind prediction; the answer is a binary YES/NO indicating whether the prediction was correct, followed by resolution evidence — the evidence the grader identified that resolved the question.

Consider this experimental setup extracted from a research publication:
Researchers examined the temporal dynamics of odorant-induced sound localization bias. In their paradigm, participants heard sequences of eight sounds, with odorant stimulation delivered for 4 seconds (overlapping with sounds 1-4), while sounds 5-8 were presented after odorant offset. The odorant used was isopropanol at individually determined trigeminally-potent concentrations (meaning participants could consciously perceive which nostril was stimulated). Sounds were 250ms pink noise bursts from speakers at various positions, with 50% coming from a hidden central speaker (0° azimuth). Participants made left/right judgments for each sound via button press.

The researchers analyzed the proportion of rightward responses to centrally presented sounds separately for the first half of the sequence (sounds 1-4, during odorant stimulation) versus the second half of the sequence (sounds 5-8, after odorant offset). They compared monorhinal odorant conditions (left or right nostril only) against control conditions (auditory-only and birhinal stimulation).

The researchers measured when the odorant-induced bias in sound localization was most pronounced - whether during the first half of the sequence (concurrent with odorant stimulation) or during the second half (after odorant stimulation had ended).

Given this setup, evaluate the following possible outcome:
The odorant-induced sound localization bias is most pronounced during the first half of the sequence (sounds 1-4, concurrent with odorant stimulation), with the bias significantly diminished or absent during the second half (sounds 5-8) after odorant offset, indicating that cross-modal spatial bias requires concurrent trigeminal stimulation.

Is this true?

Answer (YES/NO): NO